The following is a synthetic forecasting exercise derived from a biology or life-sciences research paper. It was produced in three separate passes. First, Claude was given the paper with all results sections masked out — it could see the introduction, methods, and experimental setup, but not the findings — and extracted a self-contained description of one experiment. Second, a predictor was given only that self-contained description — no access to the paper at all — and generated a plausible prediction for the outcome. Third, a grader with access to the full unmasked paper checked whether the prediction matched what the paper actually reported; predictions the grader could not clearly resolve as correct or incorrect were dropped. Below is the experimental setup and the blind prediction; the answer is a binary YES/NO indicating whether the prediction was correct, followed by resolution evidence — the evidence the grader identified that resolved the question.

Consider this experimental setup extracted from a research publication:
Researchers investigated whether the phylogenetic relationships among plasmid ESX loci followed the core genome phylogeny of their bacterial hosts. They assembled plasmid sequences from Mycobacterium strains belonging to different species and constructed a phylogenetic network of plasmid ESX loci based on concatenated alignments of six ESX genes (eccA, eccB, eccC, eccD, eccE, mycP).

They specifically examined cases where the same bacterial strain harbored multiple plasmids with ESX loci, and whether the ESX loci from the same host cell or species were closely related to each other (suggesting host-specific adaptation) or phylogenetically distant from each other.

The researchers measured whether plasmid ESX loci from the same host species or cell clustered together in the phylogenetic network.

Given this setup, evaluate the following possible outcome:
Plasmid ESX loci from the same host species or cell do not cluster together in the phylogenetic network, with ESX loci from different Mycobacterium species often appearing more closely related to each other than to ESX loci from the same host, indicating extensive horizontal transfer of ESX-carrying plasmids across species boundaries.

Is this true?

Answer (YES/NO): YES